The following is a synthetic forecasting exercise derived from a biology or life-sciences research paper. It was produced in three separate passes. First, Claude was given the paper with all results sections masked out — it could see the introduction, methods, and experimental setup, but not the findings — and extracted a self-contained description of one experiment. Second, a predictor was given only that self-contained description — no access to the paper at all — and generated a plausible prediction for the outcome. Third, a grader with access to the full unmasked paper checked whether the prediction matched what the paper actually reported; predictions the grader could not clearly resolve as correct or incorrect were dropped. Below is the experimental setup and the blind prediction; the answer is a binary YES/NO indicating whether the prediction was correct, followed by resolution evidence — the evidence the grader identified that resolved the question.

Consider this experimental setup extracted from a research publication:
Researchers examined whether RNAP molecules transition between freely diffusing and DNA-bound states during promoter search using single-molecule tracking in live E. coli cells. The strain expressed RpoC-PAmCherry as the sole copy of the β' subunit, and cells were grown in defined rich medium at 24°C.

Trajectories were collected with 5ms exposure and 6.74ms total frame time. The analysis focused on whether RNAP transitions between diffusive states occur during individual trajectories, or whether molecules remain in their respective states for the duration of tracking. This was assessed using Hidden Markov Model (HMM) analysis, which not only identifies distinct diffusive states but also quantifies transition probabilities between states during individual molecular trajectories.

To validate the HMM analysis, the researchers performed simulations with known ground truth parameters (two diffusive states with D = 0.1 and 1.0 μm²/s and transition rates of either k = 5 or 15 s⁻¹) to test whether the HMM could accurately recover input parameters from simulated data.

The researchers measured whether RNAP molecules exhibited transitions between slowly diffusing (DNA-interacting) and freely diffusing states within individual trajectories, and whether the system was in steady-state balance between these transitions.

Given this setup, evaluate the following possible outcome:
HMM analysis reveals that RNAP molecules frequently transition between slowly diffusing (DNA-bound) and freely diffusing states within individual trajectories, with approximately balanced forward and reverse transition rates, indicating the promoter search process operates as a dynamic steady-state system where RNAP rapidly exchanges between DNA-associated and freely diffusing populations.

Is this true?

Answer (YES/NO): NO